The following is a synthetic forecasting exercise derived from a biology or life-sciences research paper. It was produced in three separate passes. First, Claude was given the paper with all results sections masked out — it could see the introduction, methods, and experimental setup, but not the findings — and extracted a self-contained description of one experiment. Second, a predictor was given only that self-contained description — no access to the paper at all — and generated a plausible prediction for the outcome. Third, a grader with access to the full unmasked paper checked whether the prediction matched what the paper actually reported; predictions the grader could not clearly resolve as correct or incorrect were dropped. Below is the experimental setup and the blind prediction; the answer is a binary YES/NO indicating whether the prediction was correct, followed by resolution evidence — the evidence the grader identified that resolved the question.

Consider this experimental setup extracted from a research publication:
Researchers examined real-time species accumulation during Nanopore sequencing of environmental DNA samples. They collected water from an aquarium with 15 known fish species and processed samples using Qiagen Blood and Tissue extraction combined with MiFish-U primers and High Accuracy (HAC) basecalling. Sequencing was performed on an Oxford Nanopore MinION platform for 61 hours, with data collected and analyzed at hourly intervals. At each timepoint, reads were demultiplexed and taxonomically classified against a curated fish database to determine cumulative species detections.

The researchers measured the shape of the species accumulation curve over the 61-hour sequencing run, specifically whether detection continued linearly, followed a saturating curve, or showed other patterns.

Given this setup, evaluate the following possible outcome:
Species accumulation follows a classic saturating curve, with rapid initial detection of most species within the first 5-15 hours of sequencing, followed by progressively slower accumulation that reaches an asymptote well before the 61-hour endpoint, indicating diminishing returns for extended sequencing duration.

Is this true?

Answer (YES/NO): NO